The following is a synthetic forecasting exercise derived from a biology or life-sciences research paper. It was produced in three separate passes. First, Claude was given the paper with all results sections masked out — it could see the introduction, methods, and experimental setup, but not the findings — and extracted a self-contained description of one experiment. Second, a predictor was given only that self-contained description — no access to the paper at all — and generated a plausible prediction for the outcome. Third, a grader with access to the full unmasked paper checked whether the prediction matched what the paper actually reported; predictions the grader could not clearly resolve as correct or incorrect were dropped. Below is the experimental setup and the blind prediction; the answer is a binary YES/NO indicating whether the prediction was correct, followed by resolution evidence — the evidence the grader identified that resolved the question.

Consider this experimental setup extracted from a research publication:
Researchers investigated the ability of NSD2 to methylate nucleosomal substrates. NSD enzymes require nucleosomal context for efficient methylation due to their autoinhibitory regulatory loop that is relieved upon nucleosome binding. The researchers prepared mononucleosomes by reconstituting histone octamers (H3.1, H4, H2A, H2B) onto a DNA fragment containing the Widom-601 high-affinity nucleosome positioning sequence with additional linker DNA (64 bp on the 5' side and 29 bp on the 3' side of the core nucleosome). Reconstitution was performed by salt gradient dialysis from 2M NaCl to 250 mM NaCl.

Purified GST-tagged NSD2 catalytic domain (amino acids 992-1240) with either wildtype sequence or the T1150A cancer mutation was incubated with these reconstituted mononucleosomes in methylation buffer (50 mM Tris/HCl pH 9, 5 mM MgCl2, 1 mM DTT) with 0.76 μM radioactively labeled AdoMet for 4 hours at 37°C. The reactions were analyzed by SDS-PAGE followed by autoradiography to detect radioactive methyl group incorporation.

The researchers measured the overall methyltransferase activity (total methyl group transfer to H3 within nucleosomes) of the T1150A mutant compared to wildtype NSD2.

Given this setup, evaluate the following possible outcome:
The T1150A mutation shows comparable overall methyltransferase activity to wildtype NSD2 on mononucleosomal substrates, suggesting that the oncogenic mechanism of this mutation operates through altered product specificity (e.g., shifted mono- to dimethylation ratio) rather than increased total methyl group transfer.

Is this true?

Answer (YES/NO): NO